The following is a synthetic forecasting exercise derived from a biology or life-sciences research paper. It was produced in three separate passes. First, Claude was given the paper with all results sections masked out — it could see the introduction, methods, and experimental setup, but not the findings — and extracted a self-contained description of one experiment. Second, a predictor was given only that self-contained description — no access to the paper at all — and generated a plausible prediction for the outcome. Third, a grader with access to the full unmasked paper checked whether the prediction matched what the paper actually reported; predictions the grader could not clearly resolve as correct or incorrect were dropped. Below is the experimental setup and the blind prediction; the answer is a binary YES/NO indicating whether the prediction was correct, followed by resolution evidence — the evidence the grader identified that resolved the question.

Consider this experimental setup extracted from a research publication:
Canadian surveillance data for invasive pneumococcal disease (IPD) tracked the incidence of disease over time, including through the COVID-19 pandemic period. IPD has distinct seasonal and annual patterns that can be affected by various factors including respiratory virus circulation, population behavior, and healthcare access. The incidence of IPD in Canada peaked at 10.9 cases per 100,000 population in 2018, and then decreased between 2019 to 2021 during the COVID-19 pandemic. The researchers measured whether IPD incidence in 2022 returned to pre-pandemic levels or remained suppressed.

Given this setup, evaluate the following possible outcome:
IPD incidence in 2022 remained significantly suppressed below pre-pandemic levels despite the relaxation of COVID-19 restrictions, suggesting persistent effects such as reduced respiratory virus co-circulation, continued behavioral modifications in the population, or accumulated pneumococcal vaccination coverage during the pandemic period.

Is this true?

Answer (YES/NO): NO